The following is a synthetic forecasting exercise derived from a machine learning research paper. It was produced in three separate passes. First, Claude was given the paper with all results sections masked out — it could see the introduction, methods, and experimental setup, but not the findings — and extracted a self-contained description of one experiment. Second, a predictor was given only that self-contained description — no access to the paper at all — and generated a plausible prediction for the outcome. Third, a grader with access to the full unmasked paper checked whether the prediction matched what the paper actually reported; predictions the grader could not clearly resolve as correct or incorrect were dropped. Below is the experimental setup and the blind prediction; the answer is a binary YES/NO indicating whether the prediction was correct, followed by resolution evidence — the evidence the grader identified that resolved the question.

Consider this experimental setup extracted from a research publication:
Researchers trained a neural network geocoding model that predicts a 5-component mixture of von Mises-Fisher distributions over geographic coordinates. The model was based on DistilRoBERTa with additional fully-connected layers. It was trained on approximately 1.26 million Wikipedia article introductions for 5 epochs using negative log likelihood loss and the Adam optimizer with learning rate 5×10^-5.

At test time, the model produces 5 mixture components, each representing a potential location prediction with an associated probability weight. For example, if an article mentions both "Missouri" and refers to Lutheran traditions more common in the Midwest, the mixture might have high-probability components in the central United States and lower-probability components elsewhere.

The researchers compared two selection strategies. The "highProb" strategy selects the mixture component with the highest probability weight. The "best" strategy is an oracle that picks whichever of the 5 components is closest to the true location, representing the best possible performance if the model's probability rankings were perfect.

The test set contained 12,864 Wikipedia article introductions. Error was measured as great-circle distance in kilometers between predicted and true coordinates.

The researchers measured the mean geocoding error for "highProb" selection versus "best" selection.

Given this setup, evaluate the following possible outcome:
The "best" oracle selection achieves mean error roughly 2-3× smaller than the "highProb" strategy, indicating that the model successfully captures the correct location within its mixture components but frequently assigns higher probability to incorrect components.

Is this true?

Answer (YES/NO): NO